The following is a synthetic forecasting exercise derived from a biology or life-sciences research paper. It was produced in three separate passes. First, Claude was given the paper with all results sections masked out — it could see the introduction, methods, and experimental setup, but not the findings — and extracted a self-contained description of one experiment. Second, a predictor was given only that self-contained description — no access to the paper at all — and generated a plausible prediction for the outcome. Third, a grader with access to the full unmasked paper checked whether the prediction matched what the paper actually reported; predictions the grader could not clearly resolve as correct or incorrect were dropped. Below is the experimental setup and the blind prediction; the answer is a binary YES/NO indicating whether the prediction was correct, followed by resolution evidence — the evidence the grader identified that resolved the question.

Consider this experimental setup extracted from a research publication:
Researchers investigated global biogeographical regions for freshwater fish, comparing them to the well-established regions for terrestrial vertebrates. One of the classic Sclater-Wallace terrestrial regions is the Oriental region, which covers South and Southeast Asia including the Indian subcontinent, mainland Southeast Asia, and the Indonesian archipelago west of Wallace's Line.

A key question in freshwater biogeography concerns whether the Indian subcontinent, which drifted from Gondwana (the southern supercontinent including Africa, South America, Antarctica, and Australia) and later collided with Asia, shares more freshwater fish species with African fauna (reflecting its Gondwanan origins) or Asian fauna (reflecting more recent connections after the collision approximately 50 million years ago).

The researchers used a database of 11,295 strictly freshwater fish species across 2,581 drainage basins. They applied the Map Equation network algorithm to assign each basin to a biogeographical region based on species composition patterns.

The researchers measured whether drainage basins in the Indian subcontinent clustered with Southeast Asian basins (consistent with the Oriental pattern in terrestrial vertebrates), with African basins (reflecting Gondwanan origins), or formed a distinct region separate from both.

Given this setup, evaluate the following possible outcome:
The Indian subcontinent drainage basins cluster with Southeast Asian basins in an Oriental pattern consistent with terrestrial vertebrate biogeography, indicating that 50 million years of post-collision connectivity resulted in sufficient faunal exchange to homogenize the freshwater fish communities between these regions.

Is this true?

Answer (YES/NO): NO